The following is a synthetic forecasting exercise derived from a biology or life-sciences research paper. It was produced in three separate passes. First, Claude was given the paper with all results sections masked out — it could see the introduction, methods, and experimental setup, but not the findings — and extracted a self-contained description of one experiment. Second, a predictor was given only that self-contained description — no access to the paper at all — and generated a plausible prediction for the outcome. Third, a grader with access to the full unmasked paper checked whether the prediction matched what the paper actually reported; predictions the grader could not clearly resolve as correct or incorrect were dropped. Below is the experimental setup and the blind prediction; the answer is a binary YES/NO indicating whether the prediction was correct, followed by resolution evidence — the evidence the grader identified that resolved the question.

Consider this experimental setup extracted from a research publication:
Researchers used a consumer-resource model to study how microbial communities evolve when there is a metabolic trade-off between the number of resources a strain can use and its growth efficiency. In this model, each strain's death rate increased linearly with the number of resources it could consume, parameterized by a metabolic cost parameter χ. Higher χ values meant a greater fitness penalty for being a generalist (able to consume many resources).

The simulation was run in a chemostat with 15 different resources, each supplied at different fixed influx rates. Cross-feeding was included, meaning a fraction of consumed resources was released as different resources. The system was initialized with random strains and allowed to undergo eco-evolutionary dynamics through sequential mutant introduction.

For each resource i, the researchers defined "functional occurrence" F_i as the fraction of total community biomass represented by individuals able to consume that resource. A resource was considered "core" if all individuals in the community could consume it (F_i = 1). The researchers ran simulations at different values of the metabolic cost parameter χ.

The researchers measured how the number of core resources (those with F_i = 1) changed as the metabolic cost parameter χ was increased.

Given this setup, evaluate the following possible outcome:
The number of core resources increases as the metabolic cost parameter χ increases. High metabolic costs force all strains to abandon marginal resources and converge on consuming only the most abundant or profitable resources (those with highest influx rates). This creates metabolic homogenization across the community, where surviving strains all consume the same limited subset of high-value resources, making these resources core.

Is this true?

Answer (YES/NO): NO